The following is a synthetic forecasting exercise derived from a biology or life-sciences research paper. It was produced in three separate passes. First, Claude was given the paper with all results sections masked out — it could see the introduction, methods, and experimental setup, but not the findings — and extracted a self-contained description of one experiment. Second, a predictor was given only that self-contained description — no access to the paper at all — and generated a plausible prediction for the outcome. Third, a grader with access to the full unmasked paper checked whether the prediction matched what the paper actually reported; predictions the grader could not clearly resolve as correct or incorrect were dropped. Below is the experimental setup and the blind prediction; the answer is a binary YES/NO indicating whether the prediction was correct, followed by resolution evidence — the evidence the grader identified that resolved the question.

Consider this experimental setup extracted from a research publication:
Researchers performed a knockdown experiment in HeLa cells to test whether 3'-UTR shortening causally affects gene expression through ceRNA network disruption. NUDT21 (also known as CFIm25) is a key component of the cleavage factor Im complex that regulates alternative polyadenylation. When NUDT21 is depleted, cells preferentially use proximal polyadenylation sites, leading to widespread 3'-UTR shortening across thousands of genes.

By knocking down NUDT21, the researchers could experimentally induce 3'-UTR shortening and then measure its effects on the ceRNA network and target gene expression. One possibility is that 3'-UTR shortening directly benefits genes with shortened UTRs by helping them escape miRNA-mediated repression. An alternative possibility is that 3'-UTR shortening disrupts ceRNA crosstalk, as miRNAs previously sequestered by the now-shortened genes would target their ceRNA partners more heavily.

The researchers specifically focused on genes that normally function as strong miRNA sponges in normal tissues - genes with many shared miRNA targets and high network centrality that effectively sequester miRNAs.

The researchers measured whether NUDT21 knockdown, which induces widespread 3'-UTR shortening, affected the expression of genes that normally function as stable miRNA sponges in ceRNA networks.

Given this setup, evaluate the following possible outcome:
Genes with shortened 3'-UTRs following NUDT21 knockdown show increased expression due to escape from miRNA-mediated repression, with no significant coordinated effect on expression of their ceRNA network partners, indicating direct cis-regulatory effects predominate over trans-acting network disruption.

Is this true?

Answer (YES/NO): NO